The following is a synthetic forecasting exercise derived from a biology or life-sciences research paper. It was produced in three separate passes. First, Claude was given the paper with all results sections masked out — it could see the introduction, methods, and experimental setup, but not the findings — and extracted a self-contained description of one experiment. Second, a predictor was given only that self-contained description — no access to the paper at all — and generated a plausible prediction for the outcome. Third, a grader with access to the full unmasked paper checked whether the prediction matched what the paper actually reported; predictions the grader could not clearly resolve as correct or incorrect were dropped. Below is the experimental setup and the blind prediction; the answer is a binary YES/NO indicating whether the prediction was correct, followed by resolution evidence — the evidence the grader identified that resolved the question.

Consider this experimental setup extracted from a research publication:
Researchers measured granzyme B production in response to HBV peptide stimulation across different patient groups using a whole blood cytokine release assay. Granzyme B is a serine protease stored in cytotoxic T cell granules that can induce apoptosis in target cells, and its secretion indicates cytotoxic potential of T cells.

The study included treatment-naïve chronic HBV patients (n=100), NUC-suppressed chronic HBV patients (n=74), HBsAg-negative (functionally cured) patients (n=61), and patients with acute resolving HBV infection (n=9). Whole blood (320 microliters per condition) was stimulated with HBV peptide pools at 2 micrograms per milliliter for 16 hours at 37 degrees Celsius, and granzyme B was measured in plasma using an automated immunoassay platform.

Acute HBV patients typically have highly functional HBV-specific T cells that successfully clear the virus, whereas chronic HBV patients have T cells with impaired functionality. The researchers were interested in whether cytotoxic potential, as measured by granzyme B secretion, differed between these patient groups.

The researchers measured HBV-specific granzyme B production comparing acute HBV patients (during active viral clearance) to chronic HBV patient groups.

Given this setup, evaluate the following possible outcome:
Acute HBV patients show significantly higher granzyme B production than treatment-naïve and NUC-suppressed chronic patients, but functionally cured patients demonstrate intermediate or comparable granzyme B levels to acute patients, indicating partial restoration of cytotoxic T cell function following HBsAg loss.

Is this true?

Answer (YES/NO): NO